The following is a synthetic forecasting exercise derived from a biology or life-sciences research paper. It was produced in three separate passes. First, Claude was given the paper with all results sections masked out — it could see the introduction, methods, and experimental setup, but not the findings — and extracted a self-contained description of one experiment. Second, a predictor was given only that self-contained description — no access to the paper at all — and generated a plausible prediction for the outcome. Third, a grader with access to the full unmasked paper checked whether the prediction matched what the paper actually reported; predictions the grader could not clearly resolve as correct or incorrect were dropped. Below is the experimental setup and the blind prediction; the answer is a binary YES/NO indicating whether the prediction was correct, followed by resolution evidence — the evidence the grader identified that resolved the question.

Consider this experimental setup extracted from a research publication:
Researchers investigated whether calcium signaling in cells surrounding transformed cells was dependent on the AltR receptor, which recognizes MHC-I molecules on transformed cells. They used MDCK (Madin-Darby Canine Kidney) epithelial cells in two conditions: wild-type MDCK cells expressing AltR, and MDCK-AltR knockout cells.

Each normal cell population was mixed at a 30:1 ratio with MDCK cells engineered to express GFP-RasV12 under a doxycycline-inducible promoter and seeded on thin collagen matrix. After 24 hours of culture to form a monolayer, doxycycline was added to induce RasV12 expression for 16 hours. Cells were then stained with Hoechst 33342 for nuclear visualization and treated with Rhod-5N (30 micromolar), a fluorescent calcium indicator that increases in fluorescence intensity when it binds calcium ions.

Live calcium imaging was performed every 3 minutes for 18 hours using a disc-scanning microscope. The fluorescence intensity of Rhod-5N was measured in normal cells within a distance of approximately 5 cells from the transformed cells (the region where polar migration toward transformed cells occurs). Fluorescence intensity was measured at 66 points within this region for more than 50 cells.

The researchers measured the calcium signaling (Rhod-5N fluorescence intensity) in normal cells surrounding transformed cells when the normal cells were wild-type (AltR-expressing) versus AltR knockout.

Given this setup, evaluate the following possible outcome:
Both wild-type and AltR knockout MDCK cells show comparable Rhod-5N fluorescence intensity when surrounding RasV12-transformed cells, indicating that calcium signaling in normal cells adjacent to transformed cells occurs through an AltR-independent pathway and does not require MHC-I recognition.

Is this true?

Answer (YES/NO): NO